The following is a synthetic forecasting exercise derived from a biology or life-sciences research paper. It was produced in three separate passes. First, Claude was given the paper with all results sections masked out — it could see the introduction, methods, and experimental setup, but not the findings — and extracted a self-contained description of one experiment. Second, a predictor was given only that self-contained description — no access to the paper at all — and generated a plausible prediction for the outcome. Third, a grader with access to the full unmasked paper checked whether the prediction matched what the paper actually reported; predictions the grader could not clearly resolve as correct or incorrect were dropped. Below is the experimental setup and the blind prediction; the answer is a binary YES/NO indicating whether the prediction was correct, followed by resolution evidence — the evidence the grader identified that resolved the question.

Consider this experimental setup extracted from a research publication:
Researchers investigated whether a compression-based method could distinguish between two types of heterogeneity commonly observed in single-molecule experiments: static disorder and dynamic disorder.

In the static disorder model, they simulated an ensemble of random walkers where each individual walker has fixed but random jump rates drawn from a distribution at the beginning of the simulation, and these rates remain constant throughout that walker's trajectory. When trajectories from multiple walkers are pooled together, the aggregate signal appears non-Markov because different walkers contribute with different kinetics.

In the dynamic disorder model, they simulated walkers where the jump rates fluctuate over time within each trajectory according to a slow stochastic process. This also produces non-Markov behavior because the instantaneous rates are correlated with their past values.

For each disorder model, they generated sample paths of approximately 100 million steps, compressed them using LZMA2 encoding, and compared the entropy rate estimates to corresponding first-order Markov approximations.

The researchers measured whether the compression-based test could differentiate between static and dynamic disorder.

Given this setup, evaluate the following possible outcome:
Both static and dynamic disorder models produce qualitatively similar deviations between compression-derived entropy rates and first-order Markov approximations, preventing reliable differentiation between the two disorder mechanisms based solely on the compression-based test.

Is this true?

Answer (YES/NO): NO